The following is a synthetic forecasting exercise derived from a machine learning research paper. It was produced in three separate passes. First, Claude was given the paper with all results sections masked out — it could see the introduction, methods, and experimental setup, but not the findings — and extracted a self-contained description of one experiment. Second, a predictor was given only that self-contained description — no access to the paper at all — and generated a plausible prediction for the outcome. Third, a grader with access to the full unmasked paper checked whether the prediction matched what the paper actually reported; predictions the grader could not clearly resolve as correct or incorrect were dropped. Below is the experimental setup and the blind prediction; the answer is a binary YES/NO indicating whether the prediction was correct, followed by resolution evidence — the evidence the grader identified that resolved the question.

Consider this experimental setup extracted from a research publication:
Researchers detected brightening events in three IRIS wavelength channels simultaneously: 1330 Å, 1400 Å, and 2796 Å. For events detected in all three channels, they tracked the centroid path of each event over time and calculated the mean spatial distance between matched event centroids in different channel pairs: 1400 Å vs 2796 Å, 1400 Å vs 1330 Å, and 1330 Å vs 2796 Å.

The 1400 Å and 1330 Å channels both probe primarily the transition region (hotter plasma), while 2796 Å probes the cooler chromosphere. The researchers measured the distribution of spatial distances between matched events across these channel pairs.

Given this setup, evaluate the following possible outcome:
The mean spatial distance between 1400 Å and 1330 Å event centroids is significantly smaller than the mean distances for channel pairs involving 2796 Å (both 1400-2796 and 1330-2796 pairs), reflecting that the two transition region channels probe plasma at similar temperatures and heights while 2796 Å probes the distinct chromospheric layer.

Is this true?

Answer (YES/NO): YES